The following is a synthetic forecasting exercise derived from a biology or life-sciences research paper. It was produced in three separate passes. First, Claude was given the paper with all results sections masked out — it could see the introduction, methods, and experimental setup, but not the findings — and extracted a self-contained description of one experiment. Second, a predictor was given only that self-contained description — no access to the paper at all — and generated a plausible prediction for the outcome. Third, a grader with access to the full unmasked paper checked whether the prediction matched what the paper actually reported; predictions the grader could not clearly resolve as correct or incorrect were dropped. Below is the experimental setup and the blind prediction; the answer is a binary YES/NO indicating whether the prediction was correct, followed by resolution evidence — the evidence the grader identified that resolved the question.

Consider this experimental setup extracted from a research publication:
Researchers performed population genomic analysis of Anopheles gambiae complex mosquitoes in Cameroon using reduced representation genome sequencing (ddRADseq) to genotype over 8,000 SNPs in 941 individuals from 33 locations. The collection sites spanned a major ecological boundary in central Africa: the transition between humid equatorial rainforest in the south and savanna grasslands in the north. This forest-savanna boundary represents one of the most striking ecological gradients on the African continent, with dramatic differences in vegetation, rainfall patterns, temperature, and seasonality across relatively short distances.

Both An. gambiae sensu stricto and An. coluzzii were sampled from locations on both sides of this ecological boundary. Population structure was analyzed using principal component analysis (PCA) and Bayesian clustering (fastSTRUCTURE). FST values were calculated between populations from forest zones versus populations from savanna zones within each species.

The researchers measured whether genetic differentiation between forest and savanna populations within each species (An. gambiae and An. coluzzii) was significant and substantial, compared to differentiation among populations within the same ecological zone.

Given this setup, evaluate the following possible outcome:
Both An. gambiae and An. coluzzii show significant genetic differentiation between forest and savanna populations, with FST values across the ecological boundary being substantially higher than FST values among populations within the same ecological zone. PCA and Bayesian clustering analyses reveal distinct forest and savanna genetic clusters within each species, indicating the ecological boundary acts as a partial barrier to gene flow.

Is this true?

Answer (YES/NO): NO